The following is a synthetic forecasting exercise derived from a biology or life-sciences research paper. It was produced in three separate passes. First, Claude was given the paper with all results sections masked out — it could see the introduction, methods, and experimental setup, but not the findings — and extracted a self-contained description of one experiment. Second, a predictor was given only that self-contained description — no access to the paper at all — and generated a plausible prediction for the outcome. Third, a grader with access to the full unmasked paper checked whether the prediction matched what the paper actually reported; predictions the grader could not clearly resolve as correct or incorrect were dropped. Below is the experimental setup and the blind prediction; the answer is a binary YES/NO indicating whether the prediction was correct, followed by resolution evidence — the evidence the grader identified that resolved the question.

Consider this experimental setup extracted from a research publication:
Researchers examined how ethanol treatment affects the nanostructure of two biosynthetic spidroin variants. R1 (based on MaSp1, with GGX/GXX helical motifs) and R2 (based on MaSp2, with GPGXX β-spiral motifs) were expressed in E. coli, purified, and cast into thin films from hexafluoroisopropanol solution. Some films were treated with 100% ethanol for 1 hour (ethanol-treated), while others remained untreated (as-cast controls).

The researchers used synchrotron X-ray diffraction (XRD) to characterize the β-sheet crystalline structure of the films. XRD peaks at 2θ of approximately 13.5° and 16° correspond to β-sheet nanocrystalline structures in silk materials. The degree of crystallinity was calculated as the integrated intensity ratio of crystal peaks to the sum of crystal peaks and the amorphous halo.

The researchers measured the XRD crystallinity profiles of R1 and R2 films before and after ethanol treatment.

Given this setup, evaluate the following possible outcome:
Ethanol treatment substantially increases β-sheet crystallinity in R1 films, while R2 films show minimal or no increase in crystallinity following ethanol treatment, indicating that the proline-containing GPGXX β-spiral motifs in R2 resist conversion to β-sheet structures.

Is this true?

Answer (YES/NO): NO